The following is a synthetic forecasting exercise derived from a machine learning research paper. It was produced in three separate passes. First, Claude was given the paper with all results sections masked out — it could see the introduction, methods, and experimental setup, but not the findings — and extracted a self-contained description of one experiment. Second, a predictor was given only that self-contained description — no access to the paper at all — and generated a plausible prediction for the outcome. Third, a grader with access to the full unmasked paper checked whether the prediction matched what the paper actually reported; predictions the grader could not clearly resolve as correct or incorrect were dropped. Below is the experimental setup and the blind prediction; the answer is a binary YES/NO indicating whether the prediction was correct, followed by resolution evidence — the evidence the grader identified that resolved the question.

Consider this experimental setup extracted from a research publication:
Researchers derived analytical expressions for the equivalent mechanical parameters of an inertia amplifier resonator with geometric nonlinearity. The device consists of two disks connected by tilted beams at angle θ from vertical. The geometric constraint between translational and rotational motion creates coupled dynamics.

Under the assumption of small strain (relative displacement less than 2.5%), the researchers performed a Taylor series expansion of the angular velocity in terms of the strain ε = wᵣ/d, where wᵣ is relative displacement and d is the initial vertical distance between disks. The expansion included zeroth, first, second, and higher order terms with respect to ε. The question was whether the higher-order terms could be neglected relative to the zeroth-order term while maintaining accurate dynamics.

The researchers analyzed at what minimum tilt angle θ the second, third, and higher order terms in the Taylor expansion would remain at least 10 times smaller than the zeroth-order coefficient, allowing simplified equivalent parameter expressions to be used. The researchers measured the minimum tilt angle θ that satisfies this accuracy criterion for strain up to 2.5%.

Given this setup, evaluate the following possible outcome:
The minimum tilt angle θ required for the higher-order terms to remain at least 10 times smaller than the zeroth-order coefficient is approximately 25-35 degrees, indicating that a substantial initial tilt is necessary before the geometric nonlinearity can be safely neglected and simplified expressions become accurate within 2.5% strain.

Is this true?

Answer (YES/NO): YES